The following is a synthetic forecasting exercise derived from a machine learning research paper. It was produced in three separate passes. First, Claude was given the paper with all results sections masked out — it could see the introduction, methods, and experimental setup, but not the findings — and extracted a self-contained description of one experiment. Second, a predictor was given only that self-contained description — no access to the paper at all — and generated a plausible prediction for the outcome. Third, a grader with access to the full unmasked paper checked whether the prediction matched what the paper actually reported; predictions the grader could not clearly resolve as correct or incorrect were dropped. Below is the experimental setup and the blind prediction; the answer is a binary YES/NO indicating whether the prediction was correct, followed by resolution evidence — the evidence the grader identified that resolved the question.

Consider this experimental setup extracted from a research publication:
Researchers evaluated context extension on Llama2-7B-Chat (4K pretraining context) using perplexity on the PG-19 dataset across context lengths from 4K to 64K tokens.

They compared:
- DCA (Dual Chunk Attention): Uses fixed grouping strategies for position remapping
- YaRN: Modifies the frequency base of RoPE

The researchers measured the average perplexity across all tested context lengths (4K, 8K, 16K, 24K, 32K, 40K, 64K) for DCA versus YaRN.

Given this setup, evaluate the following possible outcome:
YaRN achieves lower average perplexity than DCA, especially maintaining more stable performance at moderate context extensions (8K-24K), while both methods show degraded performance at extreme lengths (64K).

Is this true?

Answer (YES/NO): NO